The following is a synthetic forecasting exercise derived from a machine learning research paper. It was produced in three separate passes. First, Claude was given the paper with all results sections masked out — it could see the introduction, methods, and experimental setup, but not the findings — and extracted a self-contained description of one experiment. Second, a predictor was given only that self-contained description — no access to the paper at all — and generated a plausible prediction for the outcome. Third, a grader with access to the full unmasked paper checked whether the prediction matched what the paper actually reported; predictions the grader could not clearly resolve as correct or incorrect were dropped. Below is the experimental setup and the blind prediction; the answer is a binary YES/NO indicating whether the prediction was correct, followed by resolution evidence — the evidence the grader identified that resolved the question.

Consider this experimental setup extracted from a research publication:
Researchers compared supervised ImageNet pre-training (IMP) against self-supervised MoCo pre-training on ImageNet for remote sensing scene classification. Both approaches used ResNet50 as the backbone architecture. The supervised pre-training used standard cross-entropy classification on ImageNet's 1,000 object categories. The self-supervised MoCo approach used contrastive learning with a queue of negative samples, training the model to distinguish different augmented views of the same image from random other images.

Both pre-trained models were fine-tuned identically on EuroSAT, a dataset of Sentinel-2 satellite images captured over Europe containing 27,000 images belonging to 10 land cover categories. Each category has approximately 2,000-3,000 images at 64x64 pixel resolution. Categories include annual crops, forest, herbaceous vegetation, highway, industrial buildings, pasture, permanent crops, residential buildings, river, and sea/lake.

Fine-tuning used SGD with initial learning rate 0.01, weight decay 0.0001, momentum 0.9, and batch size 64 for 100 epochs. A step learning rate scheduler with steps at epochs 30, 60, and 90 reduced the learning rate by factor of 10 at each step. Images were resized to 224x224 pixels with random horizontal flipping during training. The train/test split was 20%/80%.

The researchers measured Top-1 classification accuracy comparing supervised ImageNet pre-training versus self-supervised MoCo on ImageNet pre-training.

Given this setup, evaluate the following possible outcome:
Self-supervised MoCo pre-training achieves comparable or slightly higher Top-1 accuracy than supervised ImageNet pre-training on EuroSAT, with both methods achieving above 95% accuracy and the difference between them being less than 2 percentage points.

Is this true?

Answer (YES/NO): YES